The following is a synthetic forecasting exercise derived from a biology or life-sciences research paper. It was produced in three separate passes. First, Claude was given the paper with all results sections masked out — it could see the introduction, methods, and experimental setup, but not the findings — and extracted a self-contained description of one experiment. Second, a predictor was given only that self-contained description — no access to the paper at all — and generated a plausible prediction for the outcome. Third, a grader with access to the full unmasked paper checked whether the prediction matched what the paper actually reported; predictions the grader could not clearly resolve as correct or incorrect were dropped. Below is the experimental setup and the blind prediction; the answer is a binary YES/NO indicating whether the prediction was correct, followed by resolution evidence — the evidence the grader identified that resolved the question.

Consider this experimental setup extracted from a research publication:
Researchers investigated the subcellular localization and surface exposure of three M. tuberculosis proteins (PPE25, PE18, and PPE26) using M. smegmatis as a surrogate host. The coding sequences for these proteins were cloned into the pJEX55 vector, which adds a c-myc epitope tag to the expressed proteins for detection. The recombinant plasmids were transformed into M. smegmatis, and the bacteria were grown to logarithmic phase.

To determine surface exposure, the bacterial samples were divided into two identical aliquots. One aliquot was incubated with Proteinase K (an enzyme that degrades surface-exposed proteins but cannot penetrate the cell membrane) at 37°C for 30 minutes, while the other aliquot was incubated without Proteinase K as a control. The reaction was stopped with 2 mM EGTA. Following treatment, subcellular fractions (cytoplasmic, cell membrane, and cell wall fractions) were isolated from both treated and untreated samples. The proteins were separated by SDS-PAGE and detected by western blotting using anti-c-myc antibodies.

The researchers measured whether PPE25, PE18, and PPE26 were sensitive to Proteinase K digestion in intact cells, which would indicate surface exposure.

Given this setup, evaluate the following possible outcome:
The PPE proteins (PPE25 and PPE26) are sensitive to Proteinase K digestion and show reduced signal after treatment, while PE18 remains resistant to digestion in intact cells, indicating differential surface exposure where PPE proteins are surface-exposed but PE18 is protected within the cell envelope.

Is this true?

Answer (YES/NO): NO